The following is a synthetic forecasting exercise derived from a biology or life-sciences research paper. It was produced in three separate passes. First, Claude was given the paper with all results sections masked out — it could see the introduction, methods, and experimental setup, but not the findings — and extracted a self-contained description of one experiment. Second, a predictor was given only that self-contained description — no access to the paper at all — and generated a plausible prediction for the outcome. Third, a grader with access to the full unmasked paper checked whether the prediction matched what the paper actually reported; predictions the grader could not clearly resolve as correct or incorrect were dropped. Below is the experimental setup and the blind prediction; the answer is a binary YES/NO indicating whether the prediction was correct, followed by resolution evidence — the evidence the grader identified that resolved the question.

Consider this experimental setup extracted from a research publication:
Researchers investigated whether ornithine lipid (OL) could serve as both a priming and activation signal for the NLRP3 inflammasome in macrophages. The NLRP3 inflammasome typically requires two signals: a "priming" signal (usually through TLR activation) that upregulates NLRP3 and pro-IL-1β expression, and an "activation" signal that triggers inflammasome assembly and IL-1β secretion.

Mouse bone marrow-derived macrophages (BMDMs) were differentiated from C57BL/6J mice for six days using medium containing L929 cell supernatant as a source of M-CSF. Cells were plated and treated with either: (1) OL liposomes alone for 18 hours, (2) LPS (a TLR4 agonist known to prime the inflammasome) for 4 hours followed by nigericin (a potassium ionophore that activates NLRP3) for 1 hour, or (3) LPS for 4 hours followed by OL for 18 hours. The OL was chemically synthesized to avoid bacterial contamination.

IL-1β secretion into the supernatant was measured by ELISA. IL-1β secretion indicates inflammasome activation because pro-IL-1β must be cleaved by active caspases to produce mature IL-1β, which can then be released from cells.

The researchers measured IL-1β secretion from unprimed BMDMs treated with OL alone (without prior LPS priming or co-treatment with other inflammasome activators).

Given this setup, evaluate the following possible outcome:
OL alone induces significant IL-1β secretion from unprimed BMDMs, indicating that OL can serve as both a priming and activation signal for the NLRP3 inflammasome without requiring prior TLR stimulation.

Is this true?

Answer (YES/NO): YES